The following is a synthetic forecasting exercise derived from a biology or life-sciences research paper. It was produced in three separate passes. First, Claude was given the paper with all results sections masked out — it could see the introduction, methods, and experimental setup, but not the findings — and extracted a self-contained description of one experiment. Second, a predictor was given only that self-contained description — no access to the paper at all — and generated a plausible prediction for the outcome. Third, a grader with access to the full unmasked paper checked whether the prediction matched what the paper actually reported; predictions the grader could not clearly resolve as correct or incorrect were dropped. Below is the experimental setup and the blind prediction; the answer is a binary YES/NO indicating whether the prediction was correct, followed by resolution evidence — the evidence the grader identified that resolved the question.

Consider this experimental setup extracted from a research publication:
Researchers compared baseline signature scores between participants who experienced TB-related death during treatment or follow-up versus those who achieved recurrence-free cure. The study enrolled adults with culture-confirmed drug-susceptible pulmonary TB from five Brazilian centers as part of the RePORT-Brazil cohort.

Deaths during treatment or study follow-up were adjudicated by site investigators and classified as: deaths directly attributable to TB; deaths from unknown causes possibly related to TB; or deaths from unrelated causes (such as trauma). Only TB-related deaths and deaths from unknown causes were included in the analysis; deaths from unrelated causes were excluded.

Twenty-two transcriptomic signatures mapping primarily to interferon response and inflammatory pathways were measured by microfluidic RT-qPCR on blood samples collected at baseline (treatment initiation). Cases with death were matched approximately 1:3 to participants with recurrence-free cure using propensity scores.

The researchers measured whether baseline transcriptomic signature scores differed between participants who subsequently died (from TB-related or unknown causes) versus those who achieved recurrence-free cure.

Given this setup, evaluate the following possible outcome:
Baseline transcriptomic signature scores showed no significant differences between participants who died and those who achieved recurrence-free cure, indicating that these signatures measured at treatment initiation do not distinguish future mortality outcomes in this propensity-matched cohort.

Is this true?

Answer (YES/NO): NO